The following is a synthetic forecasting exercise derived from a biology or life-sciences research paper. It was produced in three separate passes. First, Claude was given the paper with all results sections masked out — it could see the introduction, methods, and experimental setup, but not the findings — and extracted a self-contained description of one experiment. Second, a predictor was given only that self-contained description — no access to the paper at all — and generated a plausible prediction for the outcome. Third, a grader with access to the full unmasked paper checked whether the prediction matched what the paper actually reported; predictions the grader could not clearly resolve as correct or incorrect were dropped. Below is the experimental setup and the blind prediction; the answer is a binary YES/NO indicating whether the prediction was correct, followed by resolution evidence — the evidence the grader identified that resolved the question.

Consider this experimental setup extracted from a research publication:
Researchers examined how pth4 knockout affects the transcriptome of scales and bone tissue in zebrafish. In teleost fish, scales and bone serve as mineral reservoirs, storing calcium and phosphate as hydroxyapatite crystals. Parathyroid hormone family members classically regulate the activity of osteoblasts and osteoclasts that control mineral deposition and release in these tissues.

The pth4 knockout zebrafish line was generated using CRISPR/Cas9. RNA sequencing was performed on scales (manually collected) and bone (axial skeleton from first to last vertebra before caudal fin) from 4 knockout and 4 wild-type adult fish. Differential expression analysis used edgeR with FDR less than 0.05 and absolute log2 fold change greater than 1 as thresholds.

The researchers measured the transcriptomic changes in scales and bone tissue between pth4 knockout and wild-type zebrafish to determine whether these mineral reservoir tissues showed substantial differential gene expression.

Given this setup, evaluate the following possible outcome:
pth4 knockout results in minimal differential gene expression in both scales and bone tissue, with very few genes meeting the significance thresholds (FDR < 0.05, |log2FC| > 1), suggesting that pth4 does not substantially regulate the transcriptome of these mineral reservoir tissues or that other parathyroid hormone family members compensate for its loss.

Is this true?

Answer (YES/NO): NO